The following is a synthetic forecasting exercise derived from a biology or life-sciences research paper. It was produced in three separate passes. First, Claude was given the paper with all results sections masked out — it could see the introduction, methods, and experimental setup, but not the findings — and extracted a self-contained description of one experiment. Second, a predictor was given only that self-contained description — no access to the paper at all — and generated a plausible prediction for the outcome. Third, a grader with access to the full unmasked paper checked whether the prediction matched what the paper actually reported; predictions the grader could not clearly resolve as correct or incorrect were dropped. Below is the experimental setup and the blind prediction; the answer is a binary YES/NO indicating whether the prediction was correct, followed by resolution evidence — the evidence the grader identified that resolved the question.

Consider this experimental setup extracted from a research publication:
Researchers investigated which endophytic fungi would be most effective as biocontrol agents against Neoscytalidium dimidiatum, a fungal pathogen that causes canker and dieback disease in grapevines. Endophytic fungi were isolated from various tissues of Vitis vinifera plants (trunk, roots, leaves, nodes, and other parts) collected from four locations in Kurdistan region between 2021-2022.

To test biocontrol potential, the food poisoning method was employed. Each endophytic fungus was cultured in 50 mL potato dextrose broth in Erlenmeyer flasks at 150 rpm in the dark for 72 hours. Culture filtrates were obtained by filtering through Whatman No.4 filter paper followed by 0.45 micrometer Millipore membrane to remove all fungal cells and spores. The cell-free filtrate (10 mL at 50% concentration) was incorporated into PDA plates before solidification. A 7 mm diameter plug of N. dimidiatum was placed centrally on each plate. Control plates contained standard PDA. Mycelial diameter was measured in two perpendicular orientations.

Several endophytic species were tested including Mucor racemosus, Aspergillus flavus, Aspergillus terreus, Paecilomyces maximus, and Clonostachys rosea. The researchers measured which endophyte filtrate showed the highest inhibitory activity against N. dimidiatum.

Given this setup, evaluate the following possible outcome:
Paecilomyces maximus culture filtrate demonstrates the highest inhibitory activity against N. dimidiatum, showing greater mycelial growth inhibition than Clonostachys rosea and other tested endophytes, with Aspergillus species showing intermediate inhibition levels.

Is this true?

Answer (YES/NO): NO